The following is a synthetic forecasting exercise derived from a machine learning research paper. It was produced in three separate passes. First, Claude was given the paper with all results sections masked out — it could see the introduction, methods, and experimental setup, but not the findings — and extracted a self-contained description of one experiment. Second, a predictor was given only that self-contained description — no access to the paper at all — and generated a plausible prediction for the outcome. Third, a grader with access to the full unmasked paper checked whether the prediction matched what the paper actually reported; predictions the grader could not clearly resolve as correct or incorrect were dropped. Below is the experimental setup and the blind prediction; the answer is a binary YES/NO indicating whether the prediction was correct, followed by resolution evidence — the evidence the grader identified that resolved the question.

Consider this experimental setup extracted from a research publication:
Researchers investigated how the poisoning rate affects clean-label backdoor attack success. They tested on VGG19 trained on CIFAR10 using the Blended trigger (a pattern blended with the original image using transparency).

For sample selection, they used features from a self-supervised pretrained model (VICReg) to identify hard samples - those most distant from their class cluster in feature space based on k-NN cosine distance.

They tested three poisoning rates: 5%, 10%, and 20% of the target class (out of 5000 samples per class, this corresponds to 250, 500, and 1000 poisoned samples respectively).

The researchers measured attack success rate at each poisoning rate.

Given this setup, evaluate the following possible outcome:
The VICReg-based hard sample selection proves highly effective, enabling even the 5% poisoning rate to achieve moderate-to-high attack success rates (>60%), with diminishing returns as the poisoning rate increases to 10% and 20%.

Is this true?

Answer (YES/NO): NO